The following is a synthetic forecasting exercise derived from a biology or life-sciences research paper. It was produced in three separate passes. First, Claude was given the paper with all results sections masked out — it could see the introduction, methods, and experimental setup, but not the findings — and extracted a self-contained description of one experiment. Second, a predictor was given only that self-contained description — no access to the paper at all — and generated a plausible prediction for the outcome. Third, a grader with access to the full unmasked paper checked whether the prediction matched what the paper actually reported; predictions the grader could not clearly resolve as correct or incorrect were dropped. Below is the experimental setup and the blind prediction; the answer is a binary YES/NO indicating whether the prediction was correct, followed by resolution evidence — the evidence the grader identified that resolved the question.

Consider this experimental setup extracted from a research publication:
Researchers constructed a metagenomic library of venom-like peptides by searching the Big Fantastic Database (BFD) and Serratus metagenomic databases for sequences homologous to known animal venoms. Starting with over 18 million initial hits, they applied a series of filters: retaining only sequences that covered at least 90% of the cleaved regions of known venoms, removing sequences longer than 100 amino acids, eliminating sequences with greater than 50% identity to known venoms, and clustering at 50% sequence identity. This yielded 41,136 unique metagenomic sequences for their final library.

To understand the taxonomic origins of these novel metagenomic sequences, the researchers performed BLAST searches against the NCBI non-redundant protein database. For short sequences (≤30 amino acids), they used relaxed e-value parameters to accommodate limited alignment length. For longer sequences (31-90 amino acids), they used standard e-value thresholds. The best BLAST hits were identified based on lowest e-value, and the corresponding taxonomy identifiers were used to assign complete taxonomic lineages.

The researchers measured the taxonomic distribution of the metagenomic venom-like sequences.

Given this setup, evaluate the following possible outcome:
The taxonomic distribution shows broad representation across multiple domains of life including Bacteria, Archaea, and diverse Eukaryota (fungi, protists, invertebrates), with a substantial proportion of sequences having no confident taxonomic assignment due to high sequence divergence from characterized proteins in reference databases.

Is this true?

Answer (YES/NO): NO